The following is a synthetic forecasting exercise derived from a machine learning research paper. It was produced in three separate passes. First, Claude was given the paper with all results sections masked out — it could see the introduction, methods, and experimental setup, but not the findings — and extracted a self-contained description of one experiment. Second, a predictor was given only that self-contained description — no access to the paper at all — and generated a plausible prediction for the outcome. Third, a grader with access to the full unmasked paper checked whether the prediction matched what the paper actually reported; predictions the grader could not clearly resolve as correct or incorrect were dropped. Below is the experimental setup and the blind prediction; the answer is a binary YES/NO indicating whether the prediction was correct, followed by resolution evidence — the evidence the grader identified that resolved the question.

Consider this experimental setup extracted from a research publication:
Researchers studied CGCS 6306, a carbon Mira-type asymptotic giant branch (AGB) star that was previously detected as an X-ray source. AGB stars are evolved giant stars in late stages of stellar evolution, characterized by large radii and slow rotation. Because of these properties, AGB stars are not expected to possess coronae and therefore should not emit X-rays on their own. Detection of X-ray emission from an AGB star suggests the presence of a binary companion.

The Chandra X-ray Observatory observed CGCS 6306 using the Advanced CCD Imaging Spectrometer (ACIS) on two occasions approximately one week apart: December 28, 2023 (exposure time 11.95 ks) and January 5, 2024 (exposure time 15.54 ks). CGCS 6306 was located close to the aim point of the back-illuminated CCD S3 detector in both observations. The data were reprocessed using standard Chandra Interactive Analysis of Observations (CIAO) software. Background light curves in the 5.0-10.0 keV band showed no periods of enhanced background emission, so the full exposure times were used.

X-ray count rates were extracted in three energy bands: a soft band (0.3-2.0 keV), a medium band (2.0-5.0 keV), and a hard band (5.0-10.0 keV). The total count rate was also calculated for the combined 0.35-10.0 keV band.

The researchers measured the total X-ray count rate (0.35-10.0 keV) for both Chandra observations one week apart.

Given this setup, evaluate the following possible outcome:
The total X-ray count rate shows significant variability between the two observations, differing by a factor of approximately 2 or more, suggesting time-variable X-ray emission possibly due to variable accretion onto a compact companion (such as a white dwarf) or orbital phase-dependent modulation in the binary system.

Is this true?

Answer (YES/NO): NO